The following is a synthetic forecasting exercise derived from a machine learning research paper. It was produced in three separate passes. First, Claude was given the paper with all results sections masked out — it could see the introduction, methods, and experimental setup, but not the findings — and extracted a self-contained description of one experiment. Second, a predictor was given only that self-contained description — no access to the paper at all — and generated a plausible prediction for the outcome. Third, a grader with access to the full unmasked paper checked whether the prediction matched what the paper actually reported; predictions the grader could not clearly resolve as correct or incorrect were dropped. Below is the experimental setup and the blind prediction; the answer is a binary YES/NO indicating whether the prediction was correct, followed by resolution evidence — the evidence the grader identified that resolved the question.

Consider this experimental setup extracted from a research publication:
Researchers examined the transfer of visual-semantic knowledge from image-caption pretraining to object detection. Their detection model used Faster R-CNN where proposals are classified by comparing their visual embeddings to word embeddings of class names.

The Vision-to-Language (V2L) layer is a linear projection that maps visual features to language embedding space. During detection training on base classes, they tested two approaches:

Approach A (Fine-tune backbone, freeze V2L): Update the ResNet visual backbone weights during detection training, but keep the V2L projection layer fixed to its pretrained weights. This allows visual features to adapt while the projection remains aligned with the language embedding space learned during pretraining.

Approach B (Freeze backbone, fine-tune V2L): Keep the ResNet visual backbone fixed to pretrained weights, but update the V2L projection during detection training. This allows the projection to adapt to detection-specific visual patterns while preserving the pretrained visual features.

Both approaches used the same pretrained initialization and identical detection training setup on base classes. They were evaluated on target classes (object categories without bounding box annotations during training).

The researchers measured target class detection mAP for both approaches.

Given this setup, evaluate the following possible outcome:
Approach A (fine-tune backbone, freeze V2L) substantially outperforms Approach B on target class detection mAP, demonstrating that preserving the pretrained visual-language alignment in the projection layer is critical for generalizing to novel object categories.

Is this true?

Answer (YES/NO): YES